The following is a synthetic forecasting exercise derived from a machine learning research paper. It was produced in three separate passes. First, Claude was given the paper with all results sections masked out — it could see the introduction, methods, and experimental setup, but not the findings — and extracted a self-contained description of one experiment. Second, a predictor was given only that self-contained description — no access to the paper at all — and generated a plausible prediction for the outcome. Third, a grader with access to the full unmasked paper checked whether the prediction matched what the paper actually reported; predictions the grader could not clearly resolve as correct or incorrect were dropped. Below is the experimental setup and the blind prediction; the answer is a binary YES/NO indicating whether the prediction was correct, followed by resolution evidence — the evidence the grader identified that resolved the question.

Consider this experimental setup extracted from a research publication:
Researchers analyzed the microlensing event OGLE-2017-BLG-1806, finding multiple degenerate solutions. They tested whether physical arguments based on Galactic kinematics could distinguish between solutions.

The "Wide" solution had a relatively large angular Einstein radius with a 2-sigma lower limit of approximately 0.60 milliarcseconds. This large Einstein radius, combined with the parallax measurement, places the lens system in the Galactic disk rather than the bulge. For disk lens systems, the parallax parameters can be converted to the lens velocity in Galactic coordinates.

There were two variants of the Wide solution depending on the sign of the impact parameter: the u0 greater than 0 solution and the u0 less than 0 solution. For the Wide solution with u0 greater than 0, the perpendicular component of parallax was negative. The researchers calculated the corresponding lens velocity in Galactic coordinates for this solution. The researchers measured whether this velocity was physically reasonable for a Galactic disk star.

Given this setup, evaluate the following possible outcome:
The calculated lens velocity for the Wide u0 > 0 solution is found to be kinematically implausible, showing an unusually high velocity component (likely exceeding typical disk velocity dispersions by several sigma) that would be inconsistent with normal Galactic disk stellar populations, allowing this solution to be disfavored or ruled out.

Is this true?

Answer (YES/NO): YES